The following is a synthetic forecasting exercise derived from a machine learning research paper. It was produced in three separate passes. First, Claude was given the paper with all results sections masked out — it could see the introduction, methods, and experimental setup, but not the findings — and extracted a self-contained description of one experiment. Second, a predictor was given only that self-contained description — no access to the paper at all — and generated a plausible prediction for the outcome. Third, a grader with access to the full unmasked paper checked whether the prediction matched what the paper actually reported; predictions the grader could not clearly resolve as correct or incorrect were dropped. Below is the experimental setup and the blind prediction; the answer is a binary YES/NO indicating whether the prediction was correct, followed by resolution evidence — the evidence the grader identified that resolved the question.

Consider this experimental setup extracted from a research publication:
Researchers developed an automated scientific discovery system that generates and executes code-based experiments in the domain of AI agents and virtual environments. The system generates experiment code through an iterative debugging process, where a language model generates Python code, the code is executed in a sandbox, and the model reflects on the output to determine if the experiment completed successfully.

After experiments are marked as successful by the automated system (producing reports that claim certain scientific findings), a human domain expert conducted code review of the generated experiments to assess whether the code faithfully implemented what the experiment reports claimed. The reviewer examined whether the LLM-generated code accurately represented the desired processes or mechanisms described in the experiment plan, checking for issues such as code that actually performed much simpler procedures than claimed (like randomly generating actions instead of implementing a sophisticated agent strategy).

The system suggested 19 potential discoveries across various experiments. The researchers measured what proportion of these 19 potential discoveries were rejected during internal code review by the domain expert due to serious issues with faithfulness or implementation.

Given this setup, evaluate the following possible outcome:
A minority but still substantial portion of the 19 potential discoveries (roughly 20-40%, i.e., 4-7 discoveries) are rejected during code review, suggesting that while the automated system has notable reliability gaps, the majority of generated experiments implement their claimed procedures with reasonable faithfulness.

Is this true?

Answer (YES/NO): YES